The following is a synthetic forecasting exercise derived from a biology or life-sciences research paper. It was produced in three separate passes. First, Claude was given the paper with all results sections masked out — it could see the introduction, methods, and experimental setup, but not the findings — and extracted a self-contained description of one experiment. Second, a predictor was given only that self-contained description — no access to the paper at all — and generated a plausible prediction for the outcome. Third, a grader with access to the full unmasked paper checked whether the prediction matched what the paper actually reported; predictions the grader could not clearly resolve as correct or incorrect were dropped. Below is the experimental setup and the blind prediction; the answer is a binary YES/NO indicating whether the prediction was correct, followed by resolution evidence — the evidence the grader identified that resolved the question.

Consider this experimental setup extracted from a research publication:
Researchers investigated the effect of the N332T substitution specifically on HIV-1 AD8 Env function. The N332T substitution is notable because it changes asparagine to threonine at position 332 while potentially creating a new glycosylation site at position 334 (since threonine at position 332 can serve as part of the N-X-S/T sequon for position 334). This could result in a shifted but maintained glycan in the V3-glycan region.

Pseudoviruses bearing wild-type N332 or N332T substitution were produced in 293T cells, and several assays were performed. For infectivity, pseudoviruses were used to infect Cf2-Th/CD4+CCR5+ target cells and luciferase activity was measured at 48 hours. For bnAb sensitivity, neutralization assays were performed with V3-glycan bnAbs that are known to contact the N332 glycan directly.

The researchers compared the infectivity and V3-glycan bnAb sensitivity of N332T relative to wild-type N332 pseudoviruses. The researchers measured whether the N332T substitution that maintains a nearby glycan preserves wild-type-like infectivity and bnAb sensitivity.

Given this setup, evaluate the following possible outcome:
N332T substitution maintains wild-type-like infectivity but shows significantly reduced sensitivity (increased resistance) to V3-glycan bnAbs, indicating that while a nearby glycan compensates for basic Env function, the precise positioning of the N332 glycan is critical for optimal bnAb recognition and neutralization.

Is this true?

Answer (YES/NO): YES